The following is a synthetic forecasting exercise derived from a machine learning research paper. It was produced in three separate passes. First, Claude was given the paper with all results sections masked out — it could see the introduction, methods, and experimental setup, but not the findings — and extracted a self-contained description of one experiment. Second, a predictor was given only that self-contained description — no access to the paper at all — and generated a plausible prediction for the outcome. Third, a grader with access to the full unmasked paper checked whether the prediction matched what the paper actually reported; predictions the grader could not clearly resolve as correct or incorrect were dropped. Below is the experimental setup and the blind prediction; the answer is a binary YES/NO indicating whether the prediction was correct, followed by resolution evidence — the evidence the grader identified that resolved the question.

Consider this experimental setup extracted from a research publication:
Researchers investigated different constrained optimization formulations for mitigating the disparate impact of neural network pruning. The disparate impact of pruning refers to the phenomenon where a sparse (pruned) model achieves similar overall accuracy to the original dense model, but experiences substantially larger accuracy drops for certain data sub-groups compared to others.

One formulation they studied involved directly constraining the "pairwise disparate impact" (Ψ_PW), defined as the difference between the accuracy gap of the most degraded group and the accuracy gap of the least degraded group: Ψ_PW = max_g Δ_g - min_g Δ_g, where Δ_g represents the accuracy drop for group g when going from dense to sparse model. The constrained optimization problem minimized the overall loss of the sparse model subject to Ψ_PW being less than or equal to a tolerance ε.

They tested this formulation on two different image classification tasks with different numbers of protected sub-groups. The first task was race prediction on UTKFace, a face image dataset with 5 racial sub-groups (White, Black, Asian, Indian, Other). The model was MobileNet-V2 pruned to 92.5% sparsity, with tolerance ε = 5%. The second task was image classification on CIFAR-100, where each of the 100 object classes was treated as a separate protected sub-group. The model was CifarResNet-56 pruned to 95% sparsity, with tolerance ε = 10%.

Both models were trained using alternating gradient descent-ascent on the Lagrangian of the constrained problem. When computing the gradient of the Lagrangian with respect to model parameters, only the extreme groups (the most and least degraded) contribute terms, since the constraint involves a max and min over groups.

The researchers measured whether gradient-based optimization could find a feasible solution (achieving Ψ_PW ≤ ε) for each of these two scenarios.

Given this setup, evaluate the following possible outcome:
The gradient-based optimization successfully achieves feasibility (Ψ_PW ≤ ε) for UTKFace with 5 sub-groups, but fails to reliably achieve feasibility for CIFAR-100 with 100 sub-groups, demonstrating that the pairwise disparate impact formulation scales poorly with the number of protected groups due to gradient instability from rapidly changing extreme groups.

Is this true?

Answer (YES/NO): YES